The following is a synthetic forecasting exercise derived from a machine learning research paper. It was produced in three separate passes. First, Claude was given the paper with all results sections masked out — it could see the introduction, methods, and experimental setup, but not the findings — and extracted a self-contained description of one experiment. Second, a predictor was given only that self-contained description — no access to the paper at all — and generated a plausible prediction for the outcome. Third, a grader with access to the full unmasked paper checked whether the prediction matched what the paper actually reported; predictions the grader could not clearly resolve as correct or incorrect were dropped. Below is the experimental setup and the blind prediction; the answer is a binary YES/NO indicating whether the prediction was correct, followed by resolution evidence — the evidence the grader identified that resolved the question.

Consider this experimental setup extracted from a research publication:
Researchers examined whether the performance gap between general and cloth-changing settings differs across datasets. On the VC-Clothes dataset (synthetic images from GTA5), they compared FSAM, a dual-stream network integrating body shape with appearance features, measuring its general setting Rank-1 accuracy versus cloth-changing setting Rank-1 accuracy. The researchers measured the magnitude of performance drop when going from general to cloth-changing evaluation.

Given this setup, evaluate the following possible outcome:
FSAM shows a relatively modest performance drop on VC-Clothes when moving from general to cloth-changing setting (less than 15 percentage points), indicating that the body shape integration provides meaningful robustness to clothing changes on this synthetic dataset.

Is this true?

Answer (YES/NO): NO